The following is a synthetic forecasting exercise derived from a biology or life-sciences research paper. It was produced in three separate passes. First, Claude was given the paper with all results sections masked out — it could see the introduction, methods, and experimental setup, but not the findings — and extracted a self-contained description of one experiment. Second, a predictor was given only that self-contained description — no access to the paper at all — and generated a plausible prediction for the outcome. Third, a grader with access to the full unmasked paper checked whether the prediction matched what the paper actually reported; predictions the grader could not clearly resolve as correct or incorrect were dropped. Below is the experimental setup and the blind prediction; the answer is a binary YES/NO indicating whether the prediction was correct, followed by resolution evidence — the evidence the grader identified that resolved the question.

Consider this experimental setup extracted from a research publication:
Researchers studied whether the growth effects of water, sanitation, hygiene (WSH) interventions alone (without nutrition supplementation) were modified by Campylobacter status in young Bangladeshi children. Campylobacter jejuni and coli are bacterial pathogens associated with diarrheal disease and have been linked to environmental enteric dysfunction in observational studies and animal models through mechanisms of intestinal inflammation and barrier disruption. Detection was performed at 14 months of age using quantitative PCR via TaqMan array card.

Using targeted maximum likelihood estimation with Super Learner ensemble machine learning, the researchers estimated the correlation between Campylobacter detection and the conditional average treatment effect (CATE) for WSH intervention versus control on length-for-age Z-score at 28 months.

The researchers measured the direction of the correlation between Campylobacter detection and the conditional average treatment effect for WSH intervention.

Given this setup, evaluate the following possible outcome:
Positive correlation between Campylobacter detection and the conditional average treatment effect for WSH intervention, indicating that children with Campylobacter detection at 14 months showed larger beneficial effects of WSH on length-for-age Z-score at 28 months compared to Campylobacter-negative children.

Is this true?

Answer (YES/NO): YES